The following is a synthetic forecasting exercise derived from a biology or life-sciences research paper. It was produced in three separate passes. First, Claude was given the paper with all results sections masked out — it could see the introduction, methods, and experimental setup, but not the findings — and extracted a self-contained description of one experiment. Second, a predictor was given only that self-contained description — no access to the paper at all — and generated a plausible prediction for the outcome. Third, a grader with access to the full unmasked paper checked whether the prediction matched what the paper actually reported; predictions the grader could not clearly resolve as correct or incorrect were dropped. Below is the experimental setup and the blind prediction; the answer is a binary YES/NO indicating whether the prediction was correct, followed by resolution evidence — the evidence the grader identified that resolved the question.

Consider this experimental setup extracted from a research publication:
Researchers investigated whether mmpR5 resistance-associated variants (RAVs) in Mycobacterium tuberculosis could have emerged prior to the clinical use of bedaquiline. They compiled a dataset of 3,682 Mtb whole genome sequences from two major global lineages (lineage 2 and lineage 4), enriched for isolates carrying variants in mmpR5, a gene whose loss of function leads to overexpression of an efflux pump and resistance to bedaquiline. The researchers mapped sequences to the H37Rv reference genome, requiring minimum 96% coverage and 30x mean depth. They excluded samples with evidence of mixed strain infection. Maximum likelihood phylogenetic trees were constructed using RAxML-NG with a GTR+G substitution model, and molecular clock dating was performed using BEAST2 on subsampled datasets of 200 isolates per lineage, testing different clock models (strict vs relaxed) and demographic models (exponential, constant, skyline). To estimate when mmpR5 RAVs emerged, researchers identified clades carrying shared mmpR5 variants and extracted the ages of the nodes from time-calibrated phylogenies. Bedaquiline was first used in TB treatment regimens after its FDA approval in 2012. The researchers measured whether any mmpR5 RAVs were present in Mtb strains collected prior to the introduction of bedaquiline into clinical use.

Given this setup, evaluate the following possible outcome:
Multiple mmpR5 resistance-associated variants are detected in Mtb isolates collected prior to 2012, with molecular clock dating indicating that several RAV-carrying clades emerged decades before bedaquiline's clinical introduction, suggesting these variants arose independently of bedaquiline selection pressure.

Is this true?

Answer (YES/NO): YES